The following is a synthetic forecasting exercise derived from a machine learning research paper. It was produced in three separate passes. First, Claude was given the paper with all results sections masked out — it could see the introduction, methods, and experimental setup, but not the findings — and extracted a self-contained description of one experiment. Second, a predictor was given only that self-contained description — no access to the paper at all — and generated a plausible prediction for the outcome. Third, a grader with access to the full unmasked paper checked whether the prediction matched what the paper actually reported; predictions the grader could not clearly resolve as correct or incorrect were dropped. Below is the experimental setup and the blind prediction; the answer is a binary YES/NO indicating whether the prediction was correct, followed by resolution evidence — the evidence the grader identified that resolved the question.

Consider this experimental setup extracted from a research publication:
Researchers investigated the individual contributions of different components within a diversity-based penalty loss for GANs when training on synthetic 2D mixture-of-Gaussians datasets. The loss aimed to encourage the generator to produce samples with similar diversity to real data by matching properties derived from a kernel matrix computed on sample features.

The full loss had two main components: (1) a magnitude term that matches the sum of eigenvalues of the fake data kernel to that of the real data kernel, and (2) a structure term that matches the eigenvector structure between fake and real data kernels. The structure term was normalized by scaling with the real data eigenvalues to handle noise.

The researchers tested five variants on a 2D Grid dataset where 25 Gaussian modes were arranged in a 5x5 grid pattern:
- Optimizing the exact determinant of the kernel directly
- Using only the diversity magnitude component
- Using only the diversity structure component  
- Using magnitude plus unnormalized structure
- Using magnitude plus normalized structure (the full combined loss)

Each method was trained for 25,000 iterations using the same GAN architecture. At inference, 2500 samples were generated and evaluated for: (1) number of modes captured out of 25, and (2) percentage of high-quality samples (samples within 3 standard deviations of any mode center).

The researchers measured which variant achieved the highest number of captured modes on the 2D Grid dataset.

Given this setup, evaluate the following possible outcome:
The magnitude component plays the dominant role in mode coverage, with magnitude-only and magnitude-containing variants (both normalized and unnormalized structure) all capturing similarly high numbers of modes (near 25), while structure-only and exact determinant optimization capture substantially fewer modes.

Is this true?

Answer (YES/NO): NO